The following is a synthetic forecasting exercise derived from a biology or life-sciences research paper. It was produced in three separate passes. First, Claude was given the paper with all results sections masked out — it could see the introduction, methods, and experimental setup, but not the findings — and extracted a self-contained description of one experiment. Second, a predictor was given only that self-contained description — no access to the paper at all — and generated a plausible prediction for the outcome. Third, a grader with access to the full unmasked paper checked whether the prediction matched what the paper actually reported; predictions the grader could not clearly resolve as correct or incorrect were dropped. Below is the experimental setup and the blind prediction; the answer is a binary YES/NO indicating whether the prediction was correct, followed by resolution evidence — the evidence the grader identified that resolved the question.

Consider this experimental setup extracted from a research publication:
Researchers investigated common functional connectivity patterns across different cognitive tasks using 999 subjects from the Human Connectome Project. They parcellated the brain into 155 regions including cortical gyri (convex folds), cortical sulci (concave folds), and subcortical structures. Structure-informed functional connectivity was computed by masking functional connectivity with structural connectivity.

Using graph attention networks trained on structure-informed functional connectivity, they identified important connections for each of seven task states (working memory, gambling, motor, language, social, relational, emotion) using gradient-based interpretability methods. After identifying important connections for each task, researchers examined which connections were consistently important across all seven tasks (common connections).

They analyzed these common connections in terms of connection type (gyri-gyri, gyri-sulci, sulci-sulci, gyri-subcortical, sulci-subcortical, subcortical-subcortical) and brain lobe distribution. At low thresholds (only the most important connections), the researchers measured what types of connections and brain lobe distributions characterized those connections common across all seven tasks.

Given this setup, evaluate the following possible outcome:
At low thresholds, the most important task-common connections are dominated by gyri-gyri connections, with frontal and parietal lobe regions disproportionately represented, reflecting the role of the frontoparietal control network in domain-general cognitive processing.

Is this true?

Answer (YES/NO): NO